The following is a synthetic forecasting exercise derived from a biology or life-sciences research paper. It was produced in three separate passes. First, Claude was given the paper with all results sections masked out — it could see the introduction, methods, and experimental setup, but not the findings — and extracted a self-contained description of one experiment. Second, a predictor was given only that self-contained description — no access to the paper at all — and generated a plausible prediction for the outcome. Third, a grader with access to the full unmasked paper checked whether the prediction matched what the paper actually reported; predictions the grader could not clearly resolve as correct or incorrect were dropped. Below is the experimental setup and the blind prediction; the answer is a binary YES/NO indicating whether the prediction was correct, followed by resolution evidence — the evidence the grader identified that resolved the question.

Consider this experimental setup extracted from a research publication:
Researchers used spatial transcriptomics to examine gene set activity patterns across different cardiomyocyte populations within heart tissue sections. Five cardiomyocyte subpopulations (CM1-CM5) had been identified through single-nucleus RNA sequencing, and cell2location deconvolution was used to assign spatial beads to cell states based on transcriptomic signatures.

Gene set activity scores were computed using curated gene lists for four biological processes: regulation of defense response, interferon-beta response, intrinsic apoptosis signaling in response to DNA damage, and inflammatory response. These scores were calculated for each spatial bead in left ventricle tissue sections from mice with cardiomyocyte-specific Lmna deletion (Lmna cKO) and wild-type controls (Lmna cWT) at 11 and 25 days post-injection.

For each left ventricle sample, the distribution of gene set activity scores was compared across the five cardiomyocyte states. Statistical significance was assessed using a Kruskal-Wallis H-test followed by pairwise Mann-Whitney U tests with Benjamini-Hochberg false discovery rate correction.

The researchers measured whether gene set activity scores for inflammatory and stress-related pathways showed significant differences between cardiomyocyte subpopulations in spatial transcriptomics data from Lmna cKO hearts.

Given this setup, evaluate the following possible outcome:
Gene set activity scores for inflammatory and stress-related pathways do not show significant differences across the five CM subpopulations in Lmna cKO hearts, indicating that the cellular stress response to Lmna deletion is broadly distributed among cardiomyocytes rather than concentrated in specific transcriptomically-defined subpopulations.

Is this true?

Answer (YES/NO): NO